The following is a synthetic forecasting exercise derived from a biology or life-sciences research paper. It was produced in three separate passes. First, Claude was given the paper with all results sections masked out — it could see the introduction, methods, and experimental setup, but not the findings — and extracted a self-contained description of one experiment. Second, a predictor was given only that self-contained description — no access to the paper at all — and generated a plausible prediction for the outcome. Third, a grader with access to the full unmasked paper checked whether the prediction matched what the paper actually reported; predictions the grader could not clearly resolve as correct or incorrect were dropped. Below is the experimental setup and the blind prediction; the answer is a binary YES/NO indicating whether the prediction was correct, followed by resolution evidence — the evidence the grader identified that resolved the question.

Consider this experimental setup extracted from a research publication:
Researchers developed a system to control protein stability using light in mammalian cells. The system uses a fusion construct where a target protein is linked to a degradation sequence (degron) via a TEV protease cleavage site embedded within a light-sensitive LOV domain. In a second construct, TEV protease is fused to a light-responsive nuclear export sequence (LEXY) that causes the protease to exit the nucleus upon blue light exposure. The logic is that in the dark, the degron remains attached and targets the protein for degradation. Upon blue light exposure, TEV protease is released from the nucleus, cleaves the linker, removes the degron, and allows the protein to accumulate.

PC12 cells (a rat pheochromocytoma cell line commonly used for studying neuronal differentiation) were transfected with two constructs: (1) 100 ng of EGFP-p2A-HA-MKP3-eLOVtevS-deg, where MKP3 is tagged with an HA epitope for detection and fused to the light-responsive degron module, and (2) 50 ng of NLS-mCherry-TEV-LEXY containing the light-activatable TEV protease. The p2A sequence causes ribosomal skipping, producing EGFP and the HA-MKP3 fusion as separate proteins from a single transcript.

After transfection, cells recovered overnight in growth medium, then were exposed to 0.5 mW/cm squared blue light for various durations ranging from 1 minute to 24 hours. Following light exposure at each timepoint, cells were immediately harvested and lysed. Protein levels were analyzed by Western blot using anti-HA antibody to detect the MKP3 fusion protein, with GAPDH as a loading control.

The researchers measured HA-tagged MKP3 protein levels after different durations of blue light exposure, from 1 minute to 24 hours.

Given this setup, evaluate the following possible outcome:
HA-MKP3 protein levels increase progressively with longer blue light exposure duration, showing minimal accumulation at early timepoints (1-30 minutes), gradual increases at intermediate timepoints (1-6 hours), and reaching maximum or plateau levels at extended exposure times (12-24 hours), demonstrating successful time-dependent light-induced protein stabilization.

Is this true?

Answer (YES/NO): NO